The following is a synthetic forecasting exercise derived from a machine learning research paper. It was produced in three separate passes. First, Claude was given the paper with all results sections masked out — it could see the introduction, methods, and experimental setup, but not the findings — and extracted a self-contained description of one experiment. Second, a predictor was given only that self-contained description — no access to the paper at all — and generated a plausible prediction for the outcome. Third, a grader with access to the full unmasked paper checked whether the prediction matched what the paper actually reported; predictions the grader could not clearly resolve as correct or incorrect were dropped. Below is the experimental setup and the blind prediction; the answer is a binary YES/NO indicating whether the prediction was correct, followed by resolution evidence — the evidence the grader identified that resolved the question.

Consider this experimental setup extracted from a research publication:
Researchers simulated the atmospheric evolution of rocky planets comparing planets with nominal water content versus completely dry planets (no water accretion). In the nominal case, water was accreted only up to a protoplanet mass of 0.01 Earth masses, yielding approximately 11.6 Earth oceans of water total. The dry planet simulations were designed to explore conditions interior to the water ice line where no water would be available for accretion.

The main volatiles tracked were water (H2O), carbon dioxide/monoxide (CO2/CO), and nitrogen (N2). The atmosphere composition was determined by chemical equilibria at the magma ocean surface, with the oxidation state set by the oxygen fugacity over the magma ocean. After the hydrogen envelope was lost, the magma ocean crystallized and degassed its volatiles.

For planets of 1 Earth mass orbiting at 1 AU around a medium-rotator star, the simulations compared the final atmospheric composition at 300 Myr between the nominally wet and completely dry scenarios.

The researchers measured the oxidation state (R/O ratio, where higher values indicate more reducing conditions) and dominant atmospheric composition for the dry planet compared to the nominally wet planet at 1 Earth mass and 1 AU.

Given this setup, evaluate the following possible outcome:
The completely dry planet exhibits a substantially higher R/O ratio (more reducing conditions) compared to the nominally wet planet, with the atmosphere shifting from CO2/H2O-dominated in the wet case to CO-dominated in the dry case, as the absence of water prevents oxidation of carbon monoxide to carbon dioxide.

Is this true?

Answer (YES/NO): NO